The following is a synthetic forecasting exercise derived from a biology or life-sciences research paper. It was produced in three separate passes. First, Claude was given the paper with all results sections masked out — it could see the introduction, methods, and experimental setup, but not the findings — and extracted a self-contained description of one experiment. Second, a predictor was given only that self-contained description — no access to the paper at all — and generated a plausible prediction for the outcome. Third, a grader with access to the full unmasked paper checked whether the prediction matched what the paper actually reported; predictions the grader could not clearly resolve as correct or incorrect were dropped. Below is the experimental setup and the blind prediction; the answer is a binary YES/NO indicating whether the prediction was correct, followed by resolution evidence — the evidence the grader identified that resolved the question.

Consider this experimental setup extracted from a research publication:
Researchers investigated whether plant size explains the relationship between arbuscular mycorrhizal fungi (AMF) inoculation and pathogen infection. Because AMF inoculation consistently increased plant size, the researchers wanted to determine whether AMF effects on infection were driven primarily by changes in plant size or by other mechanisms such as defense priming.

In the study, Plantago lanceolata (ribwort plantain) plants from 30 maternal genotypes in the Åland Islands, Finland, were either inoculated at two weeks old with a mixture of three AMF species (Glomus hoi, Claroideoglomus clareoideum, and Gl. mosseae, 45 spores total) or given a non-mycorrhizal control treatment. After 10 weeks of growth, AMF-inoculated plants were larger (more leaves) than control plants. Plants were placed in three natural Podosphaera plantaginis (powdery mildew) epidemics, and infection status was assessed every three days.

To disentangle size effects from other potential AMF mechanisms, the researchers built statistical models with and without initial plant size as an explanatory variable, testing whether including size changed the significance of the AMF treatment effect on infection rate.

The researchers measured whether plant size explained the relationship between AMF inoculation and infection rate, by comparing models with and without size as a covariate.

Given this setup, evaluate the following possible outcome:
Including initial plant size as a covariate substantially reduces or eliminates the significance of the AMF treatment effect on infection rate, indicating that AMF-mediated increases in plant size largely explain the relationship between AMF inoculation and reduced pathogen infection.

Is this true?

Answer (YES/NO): NO